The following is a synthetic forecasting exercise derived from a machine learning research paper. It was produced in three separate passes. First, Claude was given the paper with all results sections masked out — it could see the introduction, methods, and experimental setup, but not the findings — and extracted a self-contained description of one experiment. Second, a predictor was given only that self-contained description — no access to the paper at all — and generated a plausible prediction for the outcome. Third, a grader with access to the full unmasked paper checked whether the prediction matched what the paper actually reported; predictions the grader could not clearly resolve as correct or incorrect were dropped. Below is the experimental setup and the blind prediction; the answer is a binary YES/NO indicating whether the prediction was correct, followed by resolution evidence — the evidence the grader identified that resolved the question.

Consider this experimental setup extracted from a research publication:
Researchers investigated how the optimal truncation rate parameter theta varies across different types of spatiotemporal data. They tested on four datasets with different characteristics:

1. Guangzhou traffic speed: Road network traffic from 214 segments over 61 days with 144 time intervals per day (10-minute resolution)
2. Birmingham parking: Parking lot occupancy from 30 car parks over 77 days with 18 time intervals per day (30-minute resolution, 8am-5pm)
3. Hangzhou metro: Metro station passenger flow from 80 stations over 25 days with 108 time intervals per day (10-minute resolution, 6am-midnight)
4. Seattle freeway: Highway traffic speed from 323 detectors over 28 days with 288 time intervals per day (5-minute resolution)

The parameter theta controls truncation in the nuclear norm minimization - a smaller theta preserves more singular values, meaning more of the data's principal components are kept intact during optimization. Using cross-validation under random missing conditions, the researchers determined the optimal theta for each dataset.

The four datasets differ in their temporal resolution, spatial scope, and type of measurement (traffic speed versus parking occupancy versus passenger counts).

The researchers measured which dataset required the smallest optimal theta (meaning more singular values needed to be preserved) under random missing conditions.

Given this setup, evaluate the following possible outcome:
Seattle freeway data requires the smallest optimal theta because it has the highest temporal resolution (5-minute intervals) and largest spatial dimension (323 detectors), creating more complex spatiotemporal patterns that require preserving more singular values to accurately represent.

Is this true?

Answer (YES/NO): NO